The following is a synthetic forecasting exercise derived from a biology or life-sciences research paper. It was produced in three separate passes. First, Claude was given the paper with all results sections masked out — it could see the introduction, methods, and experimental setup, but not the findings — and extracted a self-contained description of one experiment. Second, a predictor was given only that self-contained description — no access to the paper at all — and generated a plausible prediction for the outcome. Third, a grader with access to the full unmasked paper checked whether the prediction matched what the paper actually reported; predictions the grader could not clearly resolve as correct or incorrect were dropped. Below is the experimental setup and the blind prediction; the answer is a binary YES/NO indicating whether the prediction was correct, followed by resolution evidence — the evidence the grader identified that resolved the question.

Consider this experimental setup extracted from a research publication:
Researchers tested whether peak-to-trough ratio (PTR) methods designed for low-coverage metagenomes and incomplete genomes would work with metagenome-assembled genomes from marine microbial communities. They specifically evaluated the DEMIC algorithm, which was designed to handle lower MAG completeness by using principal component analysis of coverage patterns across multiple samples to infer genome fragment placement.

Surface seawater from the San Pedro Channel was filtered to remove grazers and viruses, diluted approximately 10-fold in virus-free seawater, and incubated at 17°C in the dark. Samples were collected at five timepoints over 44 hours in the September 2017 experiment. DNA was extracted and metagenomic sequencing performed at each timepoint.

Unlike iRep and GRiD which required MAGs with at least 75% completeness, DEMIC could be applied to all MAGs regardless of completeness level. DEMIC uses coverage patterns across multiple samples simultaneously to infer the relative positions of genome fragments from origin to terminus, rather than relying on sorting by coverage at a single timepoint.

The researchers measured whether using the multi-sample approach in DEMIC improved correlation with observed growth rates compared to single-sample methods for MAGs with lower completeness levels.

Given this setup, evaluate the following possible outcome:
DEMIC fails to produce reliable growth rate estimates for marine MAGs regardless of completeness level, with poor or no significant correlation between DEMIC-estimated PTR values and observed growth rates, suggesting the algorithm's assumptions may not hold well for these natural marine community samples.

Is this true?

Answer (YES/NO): YES